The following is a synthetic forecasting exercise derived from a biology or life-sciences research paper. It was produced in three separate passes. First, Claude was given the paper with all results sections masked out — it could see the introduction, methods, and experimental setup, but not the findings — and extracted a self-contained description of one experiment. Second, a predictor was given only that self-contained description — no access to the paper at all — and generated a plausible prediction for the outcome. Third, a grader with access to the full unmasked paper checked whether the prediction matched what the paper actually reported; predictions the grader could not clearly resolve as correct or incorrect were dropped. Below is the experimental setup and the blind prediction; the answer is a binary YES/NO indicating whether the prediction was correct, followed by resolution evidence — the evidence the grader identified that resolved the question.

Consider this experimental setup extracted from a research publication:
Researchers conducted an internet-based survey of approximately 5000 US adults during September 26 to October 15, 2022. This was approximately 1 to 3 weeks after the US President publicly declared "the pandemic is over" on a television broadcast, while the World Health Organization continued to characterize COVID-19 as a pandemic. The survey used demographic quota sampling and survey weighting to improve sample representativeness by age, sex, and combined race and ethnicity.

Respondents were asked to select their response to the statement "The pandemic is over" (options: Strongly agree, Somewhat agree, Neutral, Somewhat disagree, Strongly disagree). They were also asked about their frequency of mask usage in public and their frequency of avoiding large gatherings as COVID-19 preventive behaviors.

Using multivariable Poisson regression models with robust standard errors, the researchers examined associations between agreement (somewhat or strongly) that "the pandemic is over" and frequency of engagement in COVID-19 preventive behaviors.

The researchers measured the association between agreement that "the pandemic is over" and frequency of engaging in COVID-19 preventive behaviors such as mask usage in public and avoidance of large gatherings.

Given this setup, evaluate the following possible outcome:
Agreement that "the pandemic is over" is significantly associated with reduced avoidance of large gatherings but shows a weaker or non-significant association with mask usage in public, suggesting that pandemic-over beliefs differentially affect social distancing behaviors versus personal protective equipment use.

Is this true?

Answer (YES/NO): NO